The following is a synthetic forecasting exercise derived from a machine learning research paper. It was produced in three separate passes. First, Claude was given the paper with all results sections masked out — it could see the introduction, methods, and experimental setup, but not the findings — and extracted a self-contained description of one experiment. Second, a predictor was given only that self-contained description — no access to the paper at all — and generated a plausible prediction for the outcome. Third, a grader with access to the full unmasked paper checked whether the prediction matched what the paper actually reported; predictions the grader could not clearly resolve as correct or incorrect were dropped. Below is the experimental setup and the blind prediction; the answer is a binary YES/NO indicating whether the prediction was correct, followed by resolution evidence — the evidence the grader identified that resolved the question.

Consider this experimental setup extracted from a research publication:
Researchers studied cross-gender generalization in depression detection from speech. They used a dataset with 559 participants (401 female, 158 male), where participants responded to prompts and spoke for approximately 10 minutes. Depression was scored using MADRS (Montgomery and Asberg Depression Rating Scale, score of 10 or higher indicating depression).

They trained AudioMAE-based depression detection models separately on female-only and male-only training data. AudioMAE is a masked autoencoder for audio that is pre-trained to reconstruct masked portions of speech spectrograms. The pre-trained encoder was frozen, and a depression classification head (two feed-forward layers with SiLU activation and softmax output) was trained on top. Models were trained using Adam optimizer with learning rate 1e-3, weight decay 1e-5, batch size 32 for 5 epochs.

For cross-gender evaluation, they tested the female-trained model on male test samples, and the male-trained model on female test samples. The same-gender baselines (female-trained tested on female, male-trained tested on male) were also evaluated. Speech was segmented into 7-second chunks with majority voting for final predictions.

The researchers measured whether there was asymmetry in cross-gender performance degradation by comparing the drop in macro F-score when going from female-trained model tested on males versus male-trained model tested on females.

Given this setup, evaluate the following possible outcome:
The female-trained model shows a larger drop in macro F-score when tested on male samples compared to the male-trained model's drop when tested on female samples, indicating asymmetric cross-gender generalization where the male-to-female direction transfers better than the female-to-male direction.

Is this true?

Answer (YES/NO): YES